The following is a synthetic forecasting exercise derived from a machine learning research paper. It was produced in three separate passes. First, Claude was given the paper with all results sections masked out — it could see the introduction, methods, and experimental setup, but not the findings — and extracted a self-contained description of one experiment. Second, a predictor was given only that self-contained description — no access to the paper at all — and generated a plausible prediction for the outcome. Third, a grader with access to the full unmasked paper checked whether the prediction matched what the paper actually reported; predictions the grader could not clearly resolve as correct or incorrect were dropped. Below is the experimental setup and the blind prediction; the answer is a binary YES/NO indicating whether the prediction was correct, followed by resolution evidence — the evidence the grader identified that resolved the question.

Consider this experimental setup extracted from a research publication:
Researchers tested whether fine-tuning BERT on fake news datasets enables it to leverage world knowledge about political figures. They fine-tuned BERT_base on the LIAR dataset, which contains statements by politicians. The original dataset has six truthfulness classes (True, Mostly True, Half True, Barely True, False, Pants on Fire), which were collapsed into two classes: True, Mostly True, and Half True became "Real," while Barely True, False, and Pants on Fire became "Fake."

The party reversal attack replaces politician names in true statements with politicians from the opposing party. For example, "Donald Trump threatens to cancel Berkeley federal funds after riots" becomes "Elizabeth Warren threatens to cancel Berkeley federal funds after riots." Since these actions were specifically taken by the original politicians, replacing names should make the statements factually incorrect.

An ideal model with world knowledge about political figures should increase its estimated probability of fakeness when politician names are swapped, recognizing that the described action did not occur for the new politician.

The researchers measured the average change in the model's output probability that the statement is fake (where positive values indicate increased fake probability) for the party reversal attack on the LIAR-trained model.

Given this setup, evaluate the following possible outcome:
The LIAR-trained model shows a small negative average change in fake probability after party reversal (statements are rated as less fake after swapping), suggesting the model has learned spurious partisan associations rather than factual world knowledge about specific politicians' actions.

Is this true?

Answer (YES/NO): NO